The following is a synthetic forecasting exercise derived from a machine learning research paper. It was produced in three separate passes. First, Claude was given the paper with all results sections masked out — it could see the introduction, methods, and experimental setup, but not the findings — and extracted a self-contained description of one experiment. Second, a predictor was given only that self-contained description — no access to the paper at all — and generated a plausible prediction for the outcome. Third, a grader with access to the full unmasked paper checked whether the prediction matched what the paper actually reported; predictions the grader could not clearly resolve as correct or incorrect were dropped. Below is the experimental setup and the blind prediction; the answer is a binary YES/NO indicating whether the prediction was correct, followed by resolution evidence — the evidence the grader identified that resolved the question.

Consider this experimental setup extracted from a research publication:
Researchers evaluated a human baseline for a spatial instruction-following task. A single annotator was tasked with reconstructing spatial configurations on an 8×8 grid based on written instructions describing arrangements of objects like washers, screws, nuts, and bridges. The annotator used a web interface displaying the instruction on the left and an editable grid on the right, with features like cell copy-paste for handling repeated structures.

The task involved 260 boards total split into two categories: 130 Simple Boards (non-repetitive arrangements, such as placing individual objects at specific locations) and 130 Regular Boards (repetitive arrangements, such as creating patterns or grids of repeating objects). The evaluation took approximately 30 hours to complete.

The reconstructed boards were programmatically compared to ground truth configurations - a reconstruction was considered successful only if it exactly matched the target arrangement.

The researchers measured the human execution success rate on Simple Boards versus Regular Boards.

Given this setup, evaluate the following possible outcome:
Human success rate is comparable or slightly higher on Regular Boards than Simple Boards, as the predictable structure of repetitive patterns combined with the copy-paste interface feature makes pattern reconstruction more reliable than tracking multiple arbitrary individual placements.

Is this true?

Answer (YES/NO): NO